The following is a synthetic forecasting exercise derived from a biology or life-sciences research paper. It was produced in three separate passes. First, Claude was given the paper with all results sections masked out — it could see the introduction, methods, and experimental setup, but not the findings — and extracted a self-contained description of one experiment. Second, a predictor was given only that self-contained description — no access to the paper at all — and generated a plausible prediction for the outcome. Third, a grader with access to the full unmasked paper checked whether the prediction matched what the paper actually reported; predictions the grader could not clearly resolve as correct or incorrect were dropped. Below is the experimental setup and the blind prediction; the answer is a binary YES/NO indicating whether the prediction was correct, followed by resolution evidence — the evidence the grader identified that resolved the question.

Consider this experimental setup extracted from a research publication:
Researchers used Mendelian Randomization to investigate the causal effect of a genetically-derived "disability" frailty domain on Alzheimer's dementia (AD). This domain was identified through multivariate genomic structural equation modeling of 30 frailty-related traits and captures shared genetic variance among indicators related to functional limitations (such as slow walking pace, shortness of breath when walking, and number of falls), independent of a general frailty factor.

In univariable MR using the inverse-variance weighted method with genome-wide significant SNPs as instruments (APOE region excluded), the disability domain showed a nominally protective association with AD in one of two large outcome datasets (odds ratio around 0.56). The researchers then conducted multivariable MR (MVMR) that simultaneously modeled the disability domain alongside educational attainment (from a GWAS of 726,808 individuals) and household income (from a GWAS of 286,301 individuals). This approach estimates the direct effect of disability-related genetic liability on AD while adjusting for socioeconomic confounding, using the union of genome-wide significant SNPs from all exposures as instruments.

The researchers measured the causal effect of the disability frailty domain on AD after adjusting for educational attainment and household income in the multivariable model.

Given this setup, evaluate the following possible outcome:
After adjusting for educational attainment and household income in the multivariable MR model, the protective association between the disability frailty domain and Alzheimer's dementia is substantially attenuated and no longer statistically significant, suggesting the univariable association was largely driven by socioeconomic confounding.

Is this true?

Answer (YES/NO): NO